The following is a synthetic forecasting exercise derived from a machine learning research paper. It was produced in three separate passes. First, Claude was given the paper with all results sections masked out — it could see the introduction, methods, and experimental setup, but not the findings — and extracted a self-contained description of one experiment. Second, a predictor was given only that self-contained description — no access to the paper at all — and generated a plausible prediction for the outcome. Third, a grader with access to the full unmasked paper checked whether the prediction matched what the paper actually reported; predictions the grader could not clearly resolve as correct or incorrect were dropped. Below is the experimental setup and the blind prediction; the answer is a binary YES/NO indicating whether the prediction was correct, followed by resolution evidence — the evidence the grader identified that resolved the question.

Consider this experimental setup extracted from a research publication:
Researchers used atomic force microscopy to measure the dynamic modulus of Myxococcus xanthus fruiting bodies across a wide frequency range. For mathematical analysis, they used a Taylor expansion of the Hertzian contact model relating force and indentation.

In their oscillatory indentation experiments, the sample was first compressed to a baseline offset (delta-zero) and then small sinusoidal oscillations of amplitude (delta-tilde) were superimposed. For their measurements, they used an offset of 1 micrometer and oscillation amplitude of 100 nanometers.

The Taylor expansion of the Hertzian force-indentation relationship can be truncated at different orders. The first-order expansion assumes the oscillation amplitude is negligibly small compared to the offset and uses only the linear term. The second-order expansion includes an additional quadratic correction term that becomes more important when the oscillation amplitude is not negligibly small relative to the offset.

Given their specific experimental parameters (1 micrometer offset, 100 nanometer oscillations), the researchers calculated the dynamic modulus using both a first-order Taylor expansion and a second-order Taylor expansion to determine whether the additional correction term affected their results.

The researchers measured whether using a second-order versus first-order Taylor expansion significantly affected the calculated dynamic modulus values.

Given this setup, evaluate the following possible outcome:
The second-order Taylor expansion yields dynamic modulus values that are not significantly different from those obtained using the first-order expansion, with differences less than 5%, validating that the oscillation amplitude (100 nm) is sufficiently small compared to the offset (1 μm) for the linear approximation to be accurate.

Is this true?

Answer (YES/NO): YES